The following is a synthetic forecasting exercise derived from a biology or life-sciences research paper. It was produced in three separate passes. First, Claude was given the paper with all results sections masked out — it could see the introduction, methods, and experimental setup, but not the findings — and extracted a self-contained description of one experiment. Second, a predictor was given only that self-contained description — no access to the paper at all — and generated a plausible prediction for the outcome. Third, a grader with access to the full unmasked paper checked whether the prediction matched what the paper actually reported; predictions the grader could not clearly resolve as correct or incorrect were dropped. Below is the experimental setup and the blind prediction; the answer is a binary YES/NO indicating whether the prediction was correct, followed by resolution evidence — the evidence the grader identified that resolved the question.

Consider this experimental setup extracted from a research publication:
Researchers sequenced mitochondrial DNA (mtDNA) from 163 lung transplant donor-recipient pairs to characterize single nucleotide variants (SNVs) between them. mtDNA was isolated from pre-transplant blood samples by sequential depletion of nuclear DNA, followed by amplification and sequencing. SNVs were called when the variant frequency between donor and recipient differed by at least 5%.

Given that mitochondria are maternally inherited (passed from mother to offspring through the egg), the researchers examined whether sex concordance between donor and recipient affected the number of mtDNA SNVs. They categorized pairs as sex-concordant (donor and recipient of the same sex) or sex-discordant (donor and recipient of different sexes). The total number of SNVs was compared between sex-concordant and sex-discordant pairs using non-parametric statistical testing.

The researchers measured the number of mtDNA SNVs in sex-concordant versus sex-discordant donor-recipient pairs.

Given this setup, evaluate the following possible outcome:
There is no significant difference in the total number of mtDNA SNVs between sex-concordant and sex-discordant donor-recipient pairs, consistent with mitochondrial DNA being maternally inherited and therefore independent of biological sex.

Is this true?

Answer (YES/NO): YES